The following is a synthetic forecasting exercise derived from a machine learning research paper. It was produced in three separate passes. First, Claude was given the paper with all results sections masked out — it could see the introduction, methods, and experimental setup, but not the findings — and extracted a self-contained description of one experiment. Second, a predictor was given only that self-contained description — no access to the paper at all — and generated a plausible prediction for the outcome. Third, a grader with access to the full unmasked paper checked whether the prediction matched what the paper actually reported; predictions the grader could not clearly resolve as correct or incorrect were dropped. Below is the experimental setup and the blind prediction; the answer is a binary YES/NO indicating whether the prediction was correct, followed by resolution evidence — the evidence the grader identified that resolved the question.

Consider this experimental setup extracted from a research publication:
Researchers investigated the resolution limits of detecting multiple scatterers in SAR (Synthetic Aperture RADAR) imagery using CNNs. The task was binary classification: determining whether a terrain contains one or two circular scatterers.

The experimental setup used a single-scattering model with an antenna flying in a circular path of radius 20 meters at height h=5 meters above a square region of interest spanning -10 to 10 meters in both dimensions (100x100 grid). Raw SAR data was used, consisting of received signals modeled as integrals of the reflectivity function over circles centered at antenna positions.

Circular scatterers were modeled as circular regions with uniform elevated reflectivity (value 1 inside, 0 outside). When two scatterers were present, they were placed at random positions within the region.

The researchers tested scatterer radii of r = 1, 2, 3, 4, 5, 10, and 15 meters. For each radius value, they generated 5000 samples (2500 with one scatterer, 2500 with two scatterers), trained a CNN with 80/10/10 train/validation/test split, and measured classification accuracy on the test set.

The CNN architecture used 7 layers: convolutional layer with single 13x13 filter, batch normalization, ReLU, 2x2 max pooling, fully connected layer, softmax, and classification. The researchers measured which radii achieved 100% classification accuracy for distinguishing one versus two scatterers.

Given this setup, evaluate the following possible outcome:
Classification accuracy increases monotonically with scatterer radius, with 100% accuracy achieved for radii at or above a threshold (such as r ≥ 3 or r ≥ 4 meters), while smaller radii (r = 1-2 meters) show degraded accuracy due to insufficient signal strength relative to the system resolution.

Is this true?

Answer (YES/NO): NO